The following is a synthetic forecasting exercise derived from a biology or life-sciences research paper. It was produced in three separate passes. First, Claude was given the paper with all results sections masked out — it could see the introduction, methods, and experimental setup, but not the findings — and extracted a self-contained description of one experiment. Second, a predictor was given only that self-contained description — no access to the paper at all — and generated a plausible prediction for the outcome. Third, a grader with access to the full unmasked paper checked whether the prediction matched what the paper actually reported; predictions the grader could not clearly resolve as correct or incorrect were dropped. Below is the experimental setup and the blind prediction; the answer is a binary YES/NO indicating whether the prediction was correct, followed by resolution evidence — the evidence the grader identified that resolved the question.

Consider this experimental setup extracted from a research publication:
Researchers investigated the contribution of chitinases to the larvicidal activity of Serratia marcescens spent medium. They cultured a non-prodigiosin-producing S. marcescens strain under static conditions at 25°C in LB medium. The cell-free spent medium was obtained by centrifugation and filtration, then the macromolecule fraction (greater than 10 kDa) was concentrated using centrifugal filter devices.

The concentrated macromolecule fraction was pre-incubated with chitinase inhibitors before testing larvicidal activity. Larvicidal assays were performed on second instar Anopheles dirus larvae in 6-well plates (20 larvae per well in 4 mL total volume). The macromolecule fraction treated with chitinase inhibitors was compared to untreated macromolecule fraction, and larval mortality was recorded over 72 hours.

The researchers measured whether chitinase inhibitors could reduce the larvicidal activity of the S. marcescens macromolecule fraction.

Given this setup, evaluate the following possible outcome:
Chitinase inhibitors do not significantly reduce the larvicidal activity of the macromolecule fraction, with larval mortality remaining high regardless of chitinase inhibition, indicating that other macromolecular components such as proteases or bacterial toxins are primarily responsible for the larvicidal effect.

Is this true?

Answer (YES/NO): NO